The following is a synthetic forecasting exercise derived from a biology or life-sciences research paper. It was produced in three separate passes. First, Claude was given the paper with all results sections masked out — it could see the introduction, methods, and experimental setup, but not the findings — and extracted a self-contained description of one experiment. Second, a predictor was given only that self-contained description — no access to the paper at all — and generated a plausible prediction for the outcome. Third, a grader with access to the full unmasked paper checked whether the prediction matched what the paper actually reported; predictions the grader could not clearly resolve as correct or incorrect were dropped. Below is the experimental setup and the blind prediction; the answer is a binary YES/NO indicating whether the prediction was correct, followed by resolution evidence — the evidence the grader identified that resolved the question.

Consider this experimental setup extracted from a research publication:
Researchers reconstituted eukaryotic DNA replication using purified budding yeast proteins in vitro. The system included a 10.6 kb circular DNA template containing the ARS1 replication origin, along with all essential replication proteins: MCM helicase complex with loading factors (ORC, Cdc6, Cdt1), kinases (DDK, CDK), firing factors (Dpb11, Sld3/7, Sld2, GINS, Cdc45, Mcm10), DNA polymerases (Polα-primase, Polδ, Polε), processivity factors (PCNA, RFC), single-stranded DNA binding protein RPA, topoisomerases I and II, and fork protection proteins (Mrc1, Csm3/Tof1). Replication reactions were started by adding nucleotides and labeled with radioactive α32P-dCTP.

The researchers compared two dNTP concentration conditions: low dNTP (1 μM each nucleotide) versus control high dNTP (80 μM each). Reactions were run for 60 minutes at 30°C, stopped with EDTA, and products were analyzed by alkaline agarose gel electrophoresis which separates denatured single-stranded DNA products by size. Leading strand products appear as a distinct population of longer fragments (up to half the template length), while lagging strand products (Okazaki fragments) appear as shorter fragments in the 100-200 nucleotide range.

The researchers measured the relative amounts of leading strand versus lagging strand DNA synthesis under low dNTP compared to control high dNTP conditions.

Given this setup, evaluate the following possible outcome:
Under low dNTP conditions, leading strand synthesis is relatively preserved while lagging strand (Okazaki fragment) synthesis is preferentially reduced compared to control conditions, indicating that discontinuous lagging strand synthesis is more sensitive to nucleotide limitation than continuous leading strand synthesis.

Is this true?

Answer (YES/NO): NO